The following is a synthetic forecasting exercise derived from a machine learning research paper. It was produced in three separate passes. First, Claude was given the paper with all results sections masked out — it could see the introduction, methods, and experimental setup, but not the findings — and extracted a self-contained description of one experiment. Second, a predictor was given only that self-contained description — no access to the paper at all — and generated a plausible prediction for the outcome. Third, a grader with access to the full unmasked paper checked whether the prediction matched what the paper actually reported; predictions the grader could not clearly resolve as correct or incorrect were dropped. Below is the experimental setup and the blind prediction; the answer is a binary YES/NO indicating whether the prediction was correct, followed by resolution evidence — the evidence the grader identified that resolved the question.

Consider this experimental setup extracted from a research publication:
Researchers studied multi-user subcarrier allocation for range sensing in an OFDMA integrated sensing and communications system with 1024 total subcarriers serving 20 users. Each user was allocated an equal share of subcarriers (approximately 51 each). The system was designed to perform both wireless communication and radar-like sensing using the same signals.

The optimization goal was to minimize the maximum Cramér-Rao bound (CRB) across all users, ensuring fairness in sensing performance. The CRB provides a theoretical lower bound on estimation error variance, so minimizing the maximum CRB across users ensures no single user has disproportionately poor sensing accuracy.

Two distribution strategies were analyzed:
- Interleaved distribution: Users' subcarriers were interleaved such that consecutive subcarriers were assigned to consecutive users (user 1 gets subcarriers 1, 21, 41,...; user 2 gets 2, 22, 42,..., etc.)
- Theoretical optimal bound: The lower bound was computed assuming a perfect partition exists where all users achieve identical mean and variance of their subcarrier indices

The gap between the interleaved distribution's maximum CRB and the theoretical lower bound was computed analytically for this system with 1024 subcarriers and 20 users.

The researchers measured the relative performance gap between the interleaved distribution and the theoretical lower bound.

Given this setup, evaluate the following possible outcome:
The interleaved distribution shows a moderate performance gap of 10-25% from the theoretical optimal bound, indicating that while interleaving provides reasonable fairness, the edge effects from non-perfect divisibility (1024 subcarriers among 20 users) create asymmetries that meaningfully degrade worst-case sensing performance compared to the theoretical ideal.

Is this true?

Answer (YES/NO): NO